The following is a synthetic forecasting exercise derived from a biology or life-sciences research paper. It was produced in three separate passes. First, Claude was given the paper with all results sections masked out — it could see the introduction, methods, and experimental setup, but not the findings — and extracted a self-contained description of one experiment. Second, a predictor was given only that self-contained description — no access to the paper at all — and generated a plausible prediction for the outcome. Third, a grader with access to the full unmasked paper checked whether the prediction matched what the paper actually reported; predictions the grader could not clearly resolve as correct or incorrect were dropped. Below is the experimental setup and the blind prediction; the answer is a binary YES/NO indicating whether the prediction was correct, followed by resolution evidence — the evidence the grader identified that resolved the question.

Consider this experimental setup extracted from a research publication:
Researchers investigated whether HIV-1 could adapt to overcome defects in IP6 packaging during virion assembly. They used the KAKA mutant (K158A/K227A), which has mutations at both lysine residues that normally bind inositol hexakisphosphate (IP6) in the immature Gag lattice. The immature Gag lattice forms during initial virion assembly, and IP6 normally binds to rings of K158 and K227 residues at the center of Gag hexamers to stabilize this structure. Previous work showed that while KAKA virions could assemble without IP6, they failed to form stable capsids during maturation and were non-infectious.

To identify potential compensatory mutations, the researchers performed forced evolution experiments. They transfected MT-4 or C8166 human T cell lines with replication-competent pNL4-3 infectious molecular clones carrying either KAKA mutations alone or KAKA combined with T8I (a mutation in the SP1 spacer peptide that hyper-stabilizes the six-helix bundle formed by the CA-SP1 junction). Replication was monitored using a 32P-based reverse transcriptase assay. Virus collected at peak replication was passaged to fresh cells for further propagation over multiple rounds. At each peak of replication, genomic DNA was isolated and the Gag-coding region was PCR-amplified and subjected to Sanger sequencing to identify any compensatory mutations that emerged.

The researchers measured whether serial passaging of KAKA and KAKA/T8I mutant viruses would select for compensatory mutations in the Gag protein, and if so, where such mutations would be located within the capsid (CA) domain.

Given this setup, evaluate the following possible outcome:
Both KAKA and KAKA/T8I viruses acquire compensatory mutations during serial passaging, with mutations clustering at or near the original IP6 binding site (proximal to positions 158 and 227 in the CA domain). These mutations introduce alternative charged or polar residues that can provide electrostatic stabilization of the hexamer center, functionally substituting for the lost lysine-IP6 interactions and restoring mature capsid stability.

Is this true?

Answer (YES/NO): NO